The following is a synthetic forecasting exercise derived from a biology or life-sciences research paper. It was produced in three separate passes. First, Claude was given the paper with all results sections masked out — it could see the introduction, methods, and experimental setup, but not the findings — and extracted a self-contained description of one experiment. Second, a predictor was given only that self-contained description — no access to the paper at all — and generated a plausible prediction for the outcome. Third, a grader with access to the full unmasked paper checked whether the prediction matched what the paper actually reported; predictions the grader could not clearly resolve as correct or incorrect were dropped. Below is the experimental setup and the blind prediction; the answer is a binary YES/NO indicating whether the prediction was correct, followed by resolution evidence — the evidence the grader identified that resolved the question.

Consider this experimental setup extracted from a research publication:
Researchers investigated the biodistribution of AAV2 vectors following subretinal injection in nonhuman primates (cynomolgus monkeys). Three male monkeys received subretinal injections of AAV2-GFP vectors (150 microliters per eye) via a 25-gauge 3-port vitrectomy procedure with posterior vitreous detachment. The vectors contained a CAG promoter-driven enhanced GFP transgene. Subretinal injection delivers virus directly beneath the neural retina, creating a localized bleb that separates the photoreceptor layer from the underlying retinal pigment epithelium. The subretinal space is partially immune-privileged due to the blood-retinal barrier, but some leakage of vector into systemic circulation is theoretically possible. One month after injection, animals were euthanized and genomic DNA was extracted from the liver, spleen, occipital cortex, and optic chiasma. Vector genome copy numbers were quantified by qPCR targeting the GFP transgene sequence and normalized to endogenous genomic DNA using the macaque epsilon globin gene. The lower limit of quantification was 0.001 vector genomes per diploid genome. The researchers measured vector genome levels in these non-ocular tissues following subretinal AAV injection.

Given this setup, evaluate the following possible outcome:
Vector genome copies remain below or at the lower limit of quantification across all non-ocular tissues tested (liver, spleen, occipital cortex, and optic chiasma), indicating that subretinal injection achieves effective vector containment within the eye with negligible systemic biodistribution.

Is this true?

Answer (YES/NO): NO